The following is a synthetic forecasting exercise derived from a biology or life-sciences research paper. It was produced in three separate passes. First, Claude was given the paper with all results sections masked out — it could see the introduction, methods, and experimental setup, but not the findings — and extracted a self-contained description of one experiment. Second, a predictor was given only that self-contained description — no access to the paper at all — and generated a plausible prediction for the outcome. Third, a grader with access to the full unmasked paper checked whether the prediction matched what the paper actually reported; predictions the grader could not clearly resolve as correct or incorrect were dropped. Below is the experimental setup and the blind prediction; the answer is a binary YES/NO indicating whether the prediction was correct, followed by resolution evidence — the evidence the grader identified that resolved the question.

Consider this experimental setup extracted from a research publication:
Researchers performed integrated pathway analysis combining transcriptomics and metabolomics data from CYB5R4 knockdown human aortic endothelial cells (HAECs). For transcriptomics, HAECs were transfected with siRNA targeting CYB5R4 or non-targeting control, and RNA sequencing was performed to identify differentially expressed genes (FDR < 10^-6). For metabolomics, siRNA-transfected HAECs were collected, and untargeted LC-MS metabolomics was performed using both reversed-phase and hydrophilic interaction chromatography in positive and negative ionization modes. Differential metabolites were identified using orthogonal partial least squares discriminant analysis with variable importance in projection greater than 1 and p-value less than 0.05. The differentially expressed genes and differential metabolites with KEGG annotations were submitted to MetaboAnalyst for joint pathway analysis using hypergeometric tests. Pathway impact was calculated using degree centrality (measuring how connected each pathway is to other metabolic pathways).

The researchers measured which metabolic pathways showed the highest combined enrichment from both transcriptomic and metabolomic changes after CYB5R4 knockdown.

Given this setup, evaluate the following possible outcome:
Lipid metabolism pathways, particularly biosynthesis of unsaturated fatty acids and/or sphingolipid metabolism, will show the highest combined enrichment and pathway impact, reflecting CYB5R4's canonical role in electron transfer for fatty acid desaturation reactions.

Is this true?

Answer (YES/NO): NO